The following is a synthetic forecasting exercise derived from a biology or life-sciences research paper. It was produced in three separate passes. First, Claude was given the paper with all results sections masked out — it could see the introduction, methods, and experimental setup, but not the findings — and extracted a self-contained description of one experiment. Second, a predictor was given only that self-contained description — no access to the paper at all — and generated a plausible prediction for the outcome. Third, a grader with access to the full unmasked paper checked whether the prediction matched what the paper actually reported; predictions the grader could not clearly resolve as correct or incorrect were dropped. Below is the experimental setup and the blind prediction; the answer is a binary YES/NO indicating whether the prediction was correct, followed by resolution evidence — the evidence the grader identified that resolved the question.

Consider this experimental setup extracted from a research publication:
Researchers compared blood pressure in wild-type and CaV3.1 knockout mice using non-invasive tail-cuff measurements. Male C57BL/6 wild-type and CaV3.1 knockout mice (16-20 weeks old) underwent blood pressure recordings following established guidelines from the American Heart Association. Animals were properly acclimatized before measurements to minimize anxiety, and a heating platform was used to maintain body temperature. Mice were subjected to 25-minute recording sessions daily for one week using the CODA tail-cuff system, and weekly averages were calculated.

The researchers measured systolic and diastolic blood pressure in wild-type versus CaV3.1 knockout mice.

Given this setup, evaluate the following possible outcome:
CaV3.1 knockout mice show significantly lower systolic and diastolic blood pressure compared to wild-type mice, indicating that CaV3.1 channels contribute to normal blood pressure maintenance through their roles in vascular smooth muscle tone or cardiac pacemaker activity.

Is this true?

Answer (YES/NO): YES